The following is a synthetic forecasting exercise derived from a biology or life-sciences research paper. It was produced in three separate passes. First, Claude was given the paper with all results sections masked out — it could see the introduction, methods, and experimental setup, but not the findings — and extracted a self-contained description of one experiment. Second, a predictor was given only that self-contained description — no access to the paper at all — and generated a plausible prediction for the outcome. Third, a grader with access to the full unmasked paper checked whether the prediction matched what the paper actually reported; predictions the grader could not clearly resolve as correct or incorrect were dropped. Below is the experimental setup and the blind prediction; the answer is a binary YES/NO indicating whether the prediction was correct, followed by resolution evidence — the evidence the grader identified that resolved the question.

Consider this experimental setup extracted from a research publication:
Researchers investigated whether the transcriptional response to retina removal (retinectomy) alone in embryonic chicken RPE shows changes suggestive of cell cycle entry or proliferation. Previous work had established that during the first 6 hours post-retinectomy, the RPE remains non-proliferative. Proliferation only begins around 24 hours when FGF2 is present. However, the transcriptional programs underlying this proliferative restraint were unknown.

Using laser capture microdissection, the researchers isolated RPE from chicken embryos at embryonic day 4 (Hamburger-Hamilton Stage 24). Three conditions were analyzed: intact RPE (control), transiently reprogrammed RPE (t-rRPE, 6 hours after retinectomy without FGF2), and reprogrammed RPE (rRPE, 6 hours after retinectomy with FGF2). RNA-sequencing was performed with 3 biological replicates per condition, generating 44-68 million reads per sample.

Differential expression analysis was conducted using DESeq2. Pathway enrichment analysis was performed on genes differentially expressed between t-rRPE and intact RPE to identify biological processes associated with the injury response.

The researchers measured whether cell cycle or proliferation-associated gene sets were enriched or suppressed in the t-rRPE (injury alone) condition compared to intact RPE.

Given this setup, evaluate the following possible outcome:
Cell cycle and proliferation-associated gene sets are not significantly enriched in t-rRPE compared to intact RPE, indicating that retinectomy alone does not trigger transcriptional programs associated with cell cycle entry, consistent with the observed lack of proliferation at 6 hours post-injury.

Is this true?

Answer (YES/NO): YES